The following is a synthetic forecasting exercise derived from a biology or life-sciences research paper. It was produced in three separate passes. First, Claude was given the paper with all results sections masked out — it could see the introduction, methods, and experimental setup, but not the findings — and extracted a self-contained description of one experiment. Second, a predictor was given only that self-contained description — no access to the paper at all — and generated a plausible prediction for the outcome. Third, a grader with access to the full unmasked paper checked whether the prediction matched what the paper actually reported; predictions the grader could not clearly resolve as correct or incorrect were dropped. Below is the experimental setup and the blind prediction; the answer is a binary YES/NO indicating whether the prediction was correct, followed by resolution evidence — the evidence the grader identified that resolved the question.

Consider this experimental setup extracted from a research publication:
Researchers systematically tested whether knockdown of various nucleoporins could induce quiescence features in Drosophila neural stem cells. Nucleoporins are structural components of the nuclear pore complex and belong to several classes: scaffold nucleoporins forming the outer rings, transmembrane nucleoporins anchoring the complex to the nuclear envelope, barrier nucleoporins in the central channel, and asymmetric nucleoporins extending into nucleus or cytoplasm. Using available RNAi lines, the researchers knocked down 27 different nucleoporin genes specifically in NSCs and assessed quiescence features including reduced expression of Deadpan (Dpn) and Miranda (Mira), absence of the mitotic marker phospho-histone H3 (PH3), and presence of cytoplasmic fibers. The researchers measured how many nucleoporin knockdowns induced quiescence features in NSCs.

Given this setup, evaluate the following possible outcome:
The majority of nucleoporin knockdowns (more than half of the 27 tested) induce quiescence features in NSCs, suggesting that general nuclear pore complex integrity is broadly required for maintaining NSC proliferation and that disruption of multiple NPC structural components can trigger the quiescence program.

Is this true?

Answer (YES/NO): YES